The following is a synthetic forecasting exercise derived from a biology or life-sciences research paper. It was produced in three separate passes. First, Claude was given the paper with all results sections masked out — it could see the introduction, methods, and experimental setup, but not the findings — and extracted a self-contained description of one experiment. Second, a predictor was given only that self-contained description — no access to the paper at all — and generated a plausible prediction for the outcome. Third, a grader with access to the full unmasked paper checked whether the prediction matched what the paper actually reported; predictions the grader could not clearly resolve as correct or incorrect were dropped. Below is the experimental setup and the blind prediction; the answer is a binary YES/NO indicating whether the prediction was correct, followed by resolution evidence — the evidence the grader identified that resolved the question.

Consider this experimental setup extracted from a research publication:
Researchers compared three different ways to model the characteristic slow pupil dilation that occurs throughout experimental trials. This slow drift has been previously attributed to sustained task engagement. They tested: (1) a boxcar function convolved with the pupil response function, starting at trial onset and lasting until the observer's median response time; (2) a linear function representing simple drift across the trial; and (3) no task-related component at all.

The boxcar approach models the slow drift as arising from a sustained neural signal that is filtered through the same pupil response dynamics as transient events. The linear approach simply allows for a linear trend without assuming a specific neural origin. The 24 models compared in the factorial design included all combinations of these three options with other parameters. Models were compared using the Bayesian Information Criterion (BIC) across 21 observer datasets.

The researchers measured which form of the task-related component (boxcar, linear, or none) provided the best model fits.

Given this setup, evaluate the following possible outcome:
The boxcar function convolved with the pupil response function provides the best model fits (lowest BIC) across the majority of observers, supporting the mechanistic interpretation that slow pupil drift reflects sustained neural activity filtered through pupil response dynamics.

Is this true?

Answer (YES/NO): YES